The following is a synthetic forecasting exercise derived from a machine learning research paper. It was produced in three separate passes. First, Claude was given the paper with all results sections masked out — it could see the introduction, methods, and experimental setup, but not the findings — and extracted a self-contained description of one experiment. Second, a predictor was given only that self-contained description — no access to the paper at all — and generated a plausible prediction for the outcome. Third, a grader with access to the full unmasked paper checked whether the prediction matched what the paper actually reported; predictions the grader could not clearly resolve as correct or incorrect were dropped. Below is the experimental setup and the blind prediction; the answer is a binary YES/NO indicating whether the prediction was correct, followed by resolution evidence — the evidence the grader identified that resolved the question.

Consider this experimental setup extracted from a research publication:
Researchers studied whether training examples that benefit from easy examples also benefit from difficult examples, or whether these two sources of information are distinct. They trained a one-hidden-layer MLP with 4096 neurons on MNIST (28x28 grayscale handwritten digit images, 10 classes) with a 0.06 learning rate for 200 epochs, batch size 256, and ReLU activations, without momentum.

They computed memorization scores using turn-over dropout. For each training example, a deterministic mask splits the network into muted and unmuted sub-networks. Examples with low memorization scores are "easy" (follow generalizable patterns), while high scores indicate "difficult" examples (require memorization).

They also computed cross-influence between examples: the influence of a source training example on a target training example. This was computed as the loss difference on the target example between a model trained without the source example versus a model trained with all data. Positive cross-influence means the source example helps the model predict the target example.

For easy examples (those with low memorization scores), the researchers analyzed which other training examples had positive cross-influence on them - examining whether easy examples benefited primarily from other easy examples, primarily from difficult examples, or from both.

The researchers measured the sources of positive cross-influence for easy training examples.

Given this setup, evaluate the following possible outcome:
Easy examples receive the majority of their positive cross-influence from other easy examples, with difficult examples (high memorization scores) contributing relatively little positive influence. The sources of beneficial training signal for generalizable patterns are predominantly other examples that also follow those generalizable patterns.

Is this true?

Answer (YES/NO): NO